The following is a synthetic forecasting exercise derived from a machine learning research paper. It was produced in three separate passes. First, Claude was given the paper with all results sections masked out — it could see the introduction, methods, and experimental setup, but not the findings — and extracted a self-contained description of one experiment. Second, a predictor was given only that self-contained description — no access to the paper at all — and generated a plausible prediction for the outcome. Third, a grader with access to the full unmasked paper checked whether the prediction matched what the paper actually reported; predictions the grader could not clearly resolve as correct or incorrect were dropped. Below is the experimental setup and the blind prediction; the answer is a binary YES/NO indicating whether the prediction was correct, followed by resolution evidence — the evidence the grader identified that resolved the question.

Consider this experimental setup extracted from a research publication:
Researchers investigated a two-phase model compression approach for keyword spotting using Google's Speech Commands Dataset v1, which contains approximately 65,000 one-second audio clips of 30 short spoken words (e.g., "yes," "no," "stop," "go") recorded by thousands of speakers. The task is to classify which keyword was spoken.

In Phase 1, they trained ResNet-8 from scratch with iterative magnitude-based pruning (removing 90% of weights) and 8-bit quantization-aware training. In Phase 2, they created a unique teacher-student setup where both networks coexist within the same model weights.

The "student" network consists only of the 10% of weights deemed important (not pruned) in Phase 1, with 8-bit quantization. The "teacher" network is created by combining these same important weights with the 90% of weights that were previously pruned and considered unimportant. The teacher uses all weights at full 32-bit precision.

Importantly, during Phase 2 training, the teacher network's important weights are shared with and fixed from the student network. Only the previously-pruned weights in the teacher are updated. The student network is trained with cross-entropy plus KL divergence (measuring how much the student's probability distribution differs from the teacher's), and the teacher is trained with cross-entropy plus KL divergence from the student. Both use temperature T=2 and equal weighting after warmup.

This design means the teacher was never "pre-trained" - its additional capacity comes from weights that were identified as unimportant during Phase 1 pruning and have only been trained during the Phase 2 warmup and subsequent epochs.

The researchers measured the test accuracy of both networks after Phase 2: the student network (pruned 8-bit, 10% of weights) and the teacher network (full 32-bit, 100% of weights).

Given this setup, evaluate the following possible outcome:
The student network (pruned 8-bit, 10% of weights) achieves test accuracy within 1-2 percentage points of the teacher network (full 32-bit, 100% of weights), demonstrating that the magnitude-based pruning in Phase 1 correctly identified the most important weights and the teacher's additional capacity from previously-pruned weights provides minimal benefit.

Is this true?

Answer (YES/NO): YES